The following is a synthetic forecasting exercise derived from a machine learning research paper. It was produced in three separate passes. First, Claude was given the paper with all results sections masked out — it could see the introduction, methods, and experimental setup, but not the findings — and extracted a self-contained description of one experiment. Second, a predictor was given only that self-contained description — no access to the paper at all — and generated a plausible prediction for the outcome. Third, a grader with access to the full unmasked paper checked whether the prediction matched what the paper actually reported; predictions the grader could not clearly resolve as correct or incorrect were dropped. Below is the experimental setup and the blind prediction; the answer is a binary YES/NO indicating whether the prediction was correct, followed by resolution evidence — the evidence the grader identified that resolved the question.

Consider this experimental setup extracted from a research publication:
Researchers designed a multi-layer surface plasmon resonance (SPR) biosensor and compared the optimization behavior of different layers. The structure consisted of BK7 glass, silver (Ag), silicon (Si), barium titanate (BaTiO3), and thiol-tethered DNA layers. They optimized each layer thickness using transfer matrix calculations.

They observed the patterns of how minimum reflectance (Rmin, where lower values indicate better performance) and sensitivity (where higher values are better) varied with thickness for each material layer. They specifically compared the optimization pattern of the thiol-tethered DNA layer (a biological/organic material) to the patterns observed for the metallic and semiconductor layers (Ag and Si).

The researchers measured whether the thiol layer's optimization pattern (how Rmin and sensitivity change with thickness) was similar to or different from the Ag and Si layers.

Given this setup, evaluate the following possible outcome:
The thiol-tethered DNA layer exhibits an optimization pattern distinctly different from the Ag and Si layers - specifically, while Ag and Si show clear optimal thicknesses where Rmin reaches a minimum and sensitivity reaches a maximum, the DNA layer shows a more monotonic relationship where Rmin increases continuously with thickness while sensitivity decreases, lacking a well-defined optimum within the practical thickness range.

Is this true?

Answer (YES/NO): NO